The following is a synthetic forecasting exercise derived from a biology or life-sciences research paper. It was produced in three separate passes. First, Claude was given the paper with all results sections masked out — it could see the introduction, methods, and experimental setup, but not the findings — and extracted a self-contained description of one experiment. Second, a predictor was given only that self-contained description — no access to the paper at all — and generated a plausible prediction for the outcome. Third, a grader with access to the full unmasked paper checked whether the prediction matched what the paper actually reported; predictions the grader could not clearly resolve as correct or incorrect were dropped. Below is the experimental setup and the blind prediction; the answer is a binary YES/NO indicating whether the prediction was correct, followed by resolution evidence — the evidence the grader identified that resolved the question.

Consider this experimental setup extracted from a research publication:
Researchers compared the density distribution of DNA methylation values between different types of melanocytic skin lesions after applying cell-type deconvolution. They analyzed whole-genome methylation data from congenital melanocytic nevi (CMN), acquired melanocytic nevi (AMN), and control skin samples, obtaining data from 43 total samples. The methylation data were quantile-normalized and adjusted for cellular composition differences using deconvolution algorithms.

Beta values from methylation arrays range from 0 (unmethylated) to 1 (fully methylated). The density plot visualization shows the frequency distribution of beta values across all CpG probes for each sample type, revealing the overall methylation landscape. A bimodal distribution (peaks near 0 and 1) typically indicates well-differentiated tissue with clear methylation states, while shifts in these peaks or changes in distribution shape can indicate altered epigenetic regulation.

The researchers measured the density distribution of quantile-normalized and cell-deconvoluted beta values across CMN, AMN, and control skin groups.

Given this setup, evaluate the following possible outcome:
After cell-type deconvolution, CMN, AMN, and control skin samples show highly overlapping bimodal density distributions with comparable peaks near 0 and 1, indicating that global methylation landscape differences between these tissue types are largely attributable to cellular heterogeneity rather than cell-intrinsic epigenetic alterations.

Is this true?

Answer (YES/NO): NO